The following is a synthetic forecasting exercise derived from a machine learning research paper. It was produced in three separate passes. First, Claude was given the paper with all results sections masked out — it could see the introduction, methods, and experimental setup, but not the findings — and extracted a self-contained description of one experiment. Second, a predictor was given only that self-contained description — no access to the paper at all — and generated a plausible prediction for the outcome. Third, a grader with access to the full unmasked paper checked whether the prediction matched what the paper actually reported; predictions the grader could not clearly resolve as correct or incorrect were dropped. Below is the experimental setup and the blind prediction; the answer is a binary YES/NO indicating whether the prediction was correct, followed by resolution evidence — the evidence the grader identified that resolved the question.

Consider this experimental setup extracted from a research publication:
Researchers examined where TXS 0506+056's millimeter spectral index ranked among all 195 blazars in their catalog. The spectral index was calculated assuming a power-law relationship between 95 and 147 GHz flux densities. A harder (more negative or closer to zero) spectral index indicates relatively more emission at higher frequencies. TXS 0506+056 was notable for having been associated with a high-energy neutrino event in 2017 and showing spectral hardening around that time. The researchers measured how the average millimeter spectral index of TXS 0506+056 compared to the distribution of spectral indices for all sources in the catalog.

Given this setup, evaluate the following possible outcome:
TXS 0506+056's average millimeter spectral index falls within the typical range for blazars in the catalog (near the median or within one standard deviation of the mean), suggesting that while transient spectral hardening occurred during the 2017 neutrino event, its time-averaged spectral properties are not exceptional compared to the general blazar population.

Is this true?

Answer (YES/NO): NO